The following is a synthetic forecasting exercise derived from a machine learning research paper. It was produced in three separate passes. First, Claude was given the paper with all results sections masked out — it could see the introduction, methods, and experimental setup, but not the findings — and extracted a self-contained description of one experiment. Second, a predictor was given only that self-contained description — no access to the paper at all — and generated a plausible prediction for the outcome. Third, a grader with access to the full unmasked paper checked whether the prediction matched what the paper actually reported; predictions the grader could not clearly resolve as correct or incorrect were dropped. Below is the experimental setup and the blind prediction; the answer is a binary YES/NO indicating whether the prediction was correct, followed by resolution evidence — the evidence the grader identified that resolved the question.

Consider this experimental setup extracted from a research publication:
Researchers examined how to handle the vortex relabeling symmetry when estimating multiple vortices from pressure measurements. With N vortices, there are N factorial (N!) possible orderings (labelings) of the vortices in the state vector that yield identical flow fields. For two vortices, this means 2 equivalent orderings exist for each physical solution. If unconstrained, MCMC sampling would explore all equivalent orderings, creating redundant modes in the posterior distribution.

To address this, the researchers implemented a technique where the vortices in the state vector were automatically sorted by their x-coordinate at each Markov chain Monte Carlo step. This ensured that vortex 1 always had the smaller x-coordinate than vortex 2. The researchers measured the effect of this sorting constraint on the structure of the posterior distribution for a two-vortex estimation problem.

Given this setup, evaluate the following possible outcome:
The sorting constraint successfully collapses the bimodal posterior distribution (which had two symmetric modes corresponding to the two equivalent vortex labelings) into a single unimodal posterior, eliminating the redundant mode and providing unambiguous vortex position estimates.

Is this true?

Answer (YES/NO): NO